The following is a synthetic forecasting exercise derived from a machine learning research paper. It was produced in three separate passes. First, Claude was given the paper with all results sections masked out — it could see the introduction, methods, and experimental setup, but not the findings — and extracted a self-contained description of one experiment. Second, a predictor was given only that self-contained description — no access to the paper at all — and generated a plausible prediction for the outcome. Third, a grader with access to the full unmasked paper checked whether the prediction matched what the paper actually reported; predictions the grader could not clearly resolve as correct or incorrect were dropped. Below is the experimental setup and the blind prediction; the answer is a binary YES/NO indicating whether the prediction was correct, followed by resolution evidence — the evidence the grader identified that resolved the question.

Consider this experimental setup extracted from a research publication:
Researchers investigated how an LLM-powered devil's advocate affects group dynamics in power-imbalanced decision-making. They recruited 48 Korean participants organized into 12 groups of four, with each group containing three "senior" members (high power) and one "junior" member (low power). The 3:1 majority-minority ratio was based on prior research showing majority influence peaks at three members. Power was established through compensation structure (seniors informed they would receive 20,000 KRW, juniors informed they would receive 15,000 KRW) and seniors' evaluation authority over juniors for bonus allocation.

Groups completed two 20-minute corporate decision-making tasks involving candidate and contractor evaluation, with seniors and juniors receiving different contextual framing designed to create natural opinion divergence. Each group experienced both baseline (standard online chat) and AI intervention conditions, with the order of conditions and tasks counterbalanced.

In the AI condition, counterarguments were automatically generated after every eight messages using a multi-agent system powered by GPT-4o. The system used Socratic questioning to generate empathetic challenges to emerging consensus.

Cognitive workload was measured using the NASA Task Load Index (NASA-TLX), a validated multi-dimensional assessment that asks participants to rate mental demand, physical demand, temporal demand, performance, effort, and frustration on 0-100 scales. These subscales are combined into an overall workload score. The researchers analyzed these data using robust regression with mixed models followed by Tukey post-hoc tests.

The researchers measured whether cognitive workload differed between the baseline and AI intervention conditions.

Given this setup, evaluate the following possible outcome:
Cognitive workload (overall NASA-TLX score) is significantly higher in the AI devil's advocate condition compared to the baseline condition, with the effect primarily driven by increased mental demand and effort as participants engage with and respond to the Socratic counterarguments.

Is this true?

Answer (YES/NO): NO